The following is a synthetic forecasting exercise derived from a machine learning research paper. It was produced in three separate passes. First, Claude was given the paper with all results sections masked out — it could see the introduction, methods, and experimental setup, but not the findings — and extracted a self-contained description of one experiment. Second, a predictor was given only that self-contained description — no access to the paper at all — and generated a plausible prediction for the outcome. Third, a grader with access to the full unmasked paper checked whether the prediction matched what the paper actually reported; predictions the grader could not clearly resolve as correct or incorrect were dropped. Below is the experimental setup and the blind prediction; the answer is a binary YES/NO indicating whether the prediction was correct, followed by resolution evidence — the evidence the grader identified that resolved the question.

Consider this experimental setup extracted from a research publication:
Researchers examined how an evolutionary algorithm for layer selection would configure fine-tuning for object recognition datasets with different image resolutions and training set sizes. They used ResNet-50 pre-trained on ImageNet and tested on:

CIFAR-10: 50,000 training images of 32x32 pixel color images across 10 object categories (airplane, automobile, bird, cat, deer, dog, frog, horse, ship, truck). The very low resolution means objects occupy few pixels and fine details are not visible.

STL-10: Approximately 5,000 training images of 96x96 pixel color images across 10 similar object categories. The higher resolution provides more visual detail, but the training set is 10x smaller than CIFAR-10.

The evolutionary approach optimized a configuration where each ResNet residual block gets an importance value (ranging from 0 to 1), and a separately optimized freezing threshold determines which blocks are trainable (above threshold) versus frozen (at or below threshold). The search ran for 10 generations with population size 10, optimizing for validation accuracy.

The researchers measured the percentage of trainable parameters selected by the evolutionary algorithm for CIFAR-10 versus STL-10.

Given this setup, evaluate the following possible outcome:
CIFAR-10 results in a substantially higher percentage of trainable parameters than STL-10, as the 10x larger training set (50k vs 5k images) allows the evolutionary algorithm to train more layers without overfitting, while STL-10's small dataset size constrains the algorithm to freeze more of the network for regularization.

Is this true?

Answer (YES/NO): YES